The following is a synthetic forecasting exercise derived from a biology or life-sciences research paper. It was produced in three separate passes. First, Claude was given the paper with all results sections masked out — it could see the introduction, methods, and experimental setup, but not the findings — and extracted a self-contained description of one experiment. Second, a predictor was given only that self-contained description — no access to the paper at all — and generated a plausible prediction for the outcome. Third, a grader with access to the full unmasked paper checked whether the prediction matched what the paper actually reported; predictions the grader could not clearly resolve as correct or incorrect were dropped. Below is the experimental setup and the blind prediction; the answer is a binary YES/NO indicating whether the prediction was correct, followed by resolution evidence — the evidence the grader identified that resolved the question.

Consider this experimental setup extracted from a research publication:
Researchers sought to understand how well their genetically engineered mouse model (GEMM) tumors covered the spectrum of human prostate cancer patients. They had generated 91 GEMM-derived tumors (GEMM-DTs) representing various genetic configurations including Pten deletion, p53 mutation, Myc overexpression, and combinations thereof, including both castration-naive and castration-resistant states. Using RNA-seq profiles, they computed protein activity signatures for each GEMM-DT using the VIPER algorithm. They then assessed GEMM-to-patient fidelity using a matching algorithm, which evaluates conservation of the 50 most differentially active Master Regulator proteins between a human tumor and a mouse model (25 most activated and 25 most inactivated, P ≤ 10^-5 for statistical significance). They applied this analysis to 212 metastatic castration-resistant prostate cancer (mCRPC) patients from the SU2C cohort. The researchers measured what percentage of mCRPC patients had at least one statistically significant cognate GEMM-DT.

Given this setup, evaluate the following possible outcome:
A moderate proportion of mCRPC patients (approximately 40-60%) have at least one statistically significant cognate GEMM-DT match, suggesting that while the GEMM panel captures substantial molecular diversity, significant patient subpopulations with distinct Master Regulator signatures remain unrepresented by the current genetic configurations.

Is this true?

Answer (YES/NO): NO